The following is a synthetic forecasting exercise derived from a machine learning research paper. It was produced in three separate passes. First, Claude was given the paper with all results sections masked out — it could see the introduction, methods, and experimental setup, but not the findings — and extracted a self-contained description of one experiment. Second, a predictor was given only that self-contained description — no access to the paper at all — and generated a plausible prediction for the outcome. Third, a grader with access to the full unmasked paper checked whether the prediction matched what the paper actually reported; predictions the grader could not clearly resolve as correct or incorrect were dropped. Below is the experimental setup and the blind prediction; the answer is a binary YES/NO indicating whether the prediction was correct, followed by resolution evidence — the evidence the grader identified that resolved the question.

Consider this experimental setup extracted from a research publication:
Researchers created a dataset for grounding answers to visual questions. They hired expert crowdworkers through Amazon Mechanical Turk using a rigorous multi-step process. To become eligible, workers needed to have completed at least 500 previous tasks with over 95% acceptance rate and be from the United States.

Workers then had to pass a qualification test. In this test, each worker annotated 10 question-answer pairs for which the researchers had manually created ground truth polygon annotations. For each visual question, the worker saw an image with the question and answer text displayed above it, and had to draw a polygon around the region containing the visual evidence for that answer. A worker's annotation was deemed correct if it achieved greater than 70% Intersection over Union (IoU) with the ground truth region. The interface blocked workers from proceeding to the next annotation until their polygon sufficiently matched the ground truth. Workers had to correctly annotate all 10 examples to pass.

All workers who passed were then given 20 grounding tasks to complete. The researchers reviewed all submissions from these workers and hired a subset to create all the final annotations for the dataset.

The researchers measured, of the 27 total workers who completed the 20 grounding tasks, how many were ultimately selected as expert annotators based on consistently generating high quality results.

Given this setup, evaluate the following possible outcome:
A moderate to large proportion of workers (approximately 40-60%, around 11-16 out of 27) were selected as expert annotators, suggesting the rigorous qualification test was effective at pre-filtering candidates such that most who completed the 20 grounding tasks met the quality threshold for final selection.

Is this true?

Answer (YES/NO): NO